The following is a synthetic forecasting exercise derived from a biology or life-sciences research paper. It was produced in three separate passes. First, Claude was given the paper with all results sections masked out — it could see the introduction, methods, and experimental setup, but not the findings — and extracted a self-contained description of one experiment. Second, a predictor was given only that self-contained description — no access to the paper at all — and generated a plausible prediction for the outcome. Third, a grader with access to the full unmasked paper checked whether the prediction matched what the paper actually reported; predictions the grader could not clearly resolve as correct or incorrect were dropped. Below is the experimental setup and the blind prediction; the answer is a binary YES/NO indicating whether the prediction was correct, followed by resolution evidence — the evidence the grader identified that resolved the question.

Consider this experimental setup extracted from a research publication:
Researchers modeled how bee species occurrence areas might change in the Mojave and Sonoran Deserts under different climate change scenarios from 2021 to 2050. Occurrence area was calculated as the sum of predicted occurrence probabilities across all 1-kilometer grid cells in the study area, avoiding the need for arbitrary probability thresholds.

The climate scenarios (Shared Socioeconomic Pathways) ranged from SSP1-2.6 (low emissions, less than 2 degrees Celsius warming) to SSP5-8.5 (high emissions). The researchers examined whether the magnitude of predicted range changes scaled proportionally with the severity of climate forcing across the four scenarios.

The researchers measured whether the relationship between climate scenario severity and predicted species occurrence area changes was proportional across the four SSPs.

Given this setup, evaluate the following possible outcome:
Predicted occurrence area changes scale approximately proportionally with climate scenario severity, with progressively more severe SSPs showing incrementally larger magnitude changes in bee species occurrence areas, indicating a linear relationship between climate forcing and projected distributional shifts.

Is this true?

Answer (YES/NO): NO